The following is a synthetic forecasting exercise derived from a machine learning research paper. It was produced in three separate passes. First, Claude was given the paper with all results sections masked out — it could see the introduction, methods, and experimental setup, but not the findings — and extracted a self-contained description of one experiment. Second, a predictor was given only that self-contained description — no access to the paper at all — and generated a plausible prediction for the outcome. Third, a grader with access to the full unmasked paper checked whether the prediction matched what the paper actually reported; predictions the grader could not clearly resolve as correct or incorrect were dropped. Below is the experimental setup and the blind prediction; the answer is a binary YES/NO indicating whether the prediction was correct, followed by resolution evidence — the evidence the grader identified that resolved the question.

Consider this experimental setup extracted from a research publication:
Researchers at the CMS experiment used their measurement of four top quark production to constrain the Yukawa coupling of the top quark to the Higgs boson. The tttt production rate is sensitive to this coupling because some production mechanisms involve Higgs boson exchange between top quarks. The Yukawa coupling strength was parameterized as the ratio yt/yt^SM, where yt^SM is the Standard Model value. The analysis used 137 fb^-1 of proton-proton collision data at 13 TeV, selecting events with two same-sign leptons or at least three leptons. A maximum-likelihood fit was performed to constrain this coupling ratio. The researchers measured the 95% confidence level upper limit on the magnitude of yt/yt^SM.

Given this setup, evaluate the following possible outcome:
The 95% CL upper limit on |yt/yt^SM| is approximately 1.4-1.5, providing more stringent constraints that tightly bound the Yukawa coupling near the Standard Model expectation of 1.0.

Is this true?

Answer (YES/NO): NO